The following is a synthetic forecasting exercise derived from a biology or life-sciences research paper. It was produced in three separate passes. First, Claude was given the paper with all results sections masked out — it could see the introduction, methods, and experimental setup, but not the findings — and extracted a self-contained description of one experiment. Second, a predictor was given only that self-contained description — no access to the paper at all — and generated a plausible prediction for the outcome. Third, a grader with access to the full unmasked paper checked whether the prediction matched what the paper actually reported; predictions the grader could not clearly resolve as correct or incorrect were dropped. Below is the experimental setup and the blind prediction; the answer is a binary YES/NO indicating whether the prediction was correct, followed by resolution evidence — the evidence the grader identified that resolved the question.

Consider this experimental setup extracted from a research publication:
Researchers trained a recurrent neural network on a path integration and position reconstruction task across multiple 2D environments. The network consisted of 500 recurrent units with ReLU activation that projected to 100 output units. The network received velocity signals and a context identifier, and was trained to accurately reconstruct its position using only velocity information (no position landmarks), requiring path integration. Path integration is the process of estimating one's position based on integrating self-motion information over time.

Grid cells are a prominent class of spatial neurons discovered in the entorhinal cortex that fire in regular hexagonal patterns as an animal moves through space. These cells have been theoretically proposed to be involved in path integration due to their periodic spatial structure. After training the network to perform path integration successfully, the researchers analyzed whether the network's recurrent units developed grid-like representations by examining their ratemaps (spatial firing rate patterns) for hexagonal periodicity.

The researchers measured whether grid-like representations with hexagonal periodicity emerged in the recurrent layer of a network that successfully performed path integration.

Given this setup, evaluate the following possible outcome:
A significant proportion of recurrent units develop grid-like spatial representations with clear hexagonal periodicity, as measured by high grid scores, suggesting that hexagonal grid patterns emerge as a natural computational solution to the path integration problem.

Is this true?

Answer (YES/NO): NO